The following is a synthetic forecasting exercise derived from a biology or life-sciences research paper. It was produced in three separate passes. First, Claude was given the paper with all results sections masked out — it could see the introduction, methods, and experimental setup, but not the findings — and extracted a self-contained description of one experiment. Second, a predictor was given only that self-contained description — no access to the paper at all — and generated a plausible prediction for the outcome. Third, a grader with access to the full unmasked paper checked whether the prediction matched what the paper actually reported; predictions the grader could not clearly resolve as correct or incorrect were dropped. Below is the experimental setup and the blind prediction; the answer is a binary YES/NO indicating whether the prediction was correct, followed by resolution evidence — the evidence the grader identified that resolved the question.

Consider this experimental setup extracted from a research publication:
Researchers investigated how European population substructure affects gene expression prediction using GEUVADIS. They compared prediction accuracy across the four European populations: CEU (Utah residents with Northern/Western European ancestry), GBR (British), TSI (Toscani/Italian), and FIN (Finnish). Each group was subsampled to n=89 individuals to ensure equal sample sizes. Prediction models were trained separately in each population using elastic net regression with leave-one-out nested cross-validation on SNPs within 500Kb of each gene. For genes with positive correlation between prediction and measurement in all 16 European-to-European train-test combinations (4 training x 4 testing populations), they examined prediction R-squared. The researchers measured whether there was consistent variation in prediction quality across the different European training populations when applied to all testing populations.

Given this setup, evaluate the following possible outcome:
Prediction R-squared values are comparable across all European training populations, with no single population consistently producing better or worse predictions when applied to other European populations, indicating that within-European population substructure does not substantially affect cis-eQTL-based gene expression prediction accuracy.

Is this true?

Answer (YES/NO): YES